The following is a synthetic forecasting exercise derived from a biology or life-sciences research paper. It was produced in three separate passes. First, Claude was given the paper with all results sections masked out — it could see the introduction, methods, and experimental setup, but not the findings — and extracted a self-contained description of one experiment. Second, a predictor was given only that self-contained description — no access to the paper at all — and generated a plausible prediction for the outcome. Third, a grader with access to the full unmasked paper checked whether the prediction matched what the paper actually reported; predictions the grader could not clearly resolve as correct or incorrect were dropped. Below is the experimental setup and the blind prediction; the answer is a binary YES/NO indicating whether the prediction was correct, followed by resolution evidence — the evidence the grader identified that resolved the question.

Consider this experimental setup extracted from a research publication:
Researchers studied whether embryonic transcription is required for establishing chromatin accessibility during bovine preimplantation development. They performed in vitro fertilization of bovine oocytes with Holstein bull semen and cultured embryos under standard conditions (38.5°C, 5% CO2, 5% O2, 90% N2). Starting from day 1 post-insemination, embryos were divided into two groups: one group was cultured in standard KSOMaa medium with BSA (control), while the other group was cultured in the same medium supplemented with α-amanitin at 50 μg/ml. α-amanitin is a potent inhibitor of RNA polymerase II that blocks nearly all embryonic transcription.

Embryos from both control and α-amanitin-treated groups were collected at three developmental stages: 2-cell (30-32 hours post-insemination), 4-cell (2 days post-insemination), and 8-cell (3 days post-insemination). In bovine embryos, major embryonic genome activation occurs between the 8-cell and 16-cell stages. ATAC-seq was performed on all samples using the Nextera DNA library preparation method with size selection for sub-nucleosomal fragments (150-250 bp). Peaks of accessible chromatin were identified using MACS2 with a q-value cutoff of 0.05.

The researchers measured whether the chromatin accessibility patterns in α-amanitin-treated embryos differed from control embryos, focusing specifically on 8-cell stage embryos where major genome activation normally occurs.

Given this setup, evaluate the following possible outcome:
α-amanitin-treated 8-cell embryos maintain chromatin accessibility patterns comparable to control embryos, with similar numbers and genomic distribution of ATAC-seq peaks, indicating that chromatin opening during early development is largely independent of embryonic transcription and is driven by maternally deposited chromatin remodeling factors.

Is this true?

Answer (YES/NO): NO